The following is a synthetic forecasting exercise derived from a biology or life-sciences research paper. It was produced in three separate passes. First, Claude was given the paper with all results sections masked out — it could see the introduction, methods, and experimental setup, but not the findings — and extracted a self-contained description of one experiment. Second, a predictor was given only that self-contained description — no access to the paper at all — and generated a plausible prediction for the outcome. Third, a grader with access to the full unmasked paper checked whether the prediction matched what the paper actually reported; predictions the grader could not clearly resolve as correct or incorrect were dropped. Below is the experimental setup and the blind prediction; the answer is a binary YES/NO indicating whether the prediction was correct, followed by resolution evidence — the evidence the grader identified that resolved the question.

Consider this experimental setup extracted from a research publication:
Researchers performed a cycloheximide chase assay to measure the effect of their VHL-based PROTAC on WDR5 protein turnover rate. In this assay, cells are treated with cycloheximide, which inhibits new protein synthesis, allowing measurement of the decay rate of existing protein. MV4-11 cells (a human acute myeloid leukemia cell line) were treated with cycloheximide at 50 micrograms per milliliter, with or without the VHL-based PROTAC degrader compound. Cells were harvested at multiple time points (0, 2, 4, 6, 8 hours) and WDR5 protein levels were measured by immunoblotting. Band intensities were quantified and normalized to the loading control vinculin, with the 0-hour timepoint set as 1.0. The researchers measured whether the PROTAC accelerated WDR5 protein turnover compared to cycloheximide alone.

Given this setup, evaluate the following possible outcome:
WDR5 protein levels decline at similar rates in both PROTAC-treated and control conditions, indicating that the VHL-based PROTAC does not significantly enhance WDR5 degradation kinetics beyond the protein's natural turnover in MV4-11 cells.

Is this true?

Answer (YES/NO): NO